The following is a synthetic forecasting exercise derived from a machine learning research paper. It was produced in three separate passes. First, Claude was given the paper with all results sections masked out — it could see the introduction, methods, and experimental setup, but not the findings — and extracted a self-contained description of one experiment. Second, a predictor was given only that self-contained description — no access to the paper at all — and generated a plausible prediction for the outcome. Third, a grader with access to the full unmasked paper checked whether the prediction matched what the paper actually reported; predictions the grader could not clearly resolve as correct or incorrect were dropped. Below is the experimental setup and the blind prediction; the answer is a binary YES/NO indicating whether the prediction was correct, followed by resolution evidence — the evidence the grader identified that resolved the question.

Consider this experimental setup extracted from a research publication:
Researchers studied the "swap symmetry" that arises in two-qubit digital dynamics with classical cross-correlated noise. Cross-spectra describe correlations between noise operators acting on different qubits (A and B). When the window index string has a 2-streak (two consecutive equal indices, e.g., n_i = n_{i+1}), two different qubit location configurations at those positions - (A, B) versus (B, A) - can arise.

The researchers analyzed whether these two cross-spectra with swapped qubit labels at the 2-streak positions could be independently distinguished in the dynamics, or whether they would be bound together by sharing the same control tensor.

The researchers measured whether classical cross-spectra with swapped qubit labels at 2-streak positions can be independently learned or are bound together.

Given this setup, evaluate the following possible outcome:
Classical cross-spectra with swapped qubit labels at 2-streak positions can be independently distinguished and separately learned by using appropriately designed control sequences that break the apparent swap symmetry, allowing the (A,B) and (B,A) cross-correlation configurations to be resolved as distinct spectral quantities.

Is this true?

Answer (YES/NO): NO